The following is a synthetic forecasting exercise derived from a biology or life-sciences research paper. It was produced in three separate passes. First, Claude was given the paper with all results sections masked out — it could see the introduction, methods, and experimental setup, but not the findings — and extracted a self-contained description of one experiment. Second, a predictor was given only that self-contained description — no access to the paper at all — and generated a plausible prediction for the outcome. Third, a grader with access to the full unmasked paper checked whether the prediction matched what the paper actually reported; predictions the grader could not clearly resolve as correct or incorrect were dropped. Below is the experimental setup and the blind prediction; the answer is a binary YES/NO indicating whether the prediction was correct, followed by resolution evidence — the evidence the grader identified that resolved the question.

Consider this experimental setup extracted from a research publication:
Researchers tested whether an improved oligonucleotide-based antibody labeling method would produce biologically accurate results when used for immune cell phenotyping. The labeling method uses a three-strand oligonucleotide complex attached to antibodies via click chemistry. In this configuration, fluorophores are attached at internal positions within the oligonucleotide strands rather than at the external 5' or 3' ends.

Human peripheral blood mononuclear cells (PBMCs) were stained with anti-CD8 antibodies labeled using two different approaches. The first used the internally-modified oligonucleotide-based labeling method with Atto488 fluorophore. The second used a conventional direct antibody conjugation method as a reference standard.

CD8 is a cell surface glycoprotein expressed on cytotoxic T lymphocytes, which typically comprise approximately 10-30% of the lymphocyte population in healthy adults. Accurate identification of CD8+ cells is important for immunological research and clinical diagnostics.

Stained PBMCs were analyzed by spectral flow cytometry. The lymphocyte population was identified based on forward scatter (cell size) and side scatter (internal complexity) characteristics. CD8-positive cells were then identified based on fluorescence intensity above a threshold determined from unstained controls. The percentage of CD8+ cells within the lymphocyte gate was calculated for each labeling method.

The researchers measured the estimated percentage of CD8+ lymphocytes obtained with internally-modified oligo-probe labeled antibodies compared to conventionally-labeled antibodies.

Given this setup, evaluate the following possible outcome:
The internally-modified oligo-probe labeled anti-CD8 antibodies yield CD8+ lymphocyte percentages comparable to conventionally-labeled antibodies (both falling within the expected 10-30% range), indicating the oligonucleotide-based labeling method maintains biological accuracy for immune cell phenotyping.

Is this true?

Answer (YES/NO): YES